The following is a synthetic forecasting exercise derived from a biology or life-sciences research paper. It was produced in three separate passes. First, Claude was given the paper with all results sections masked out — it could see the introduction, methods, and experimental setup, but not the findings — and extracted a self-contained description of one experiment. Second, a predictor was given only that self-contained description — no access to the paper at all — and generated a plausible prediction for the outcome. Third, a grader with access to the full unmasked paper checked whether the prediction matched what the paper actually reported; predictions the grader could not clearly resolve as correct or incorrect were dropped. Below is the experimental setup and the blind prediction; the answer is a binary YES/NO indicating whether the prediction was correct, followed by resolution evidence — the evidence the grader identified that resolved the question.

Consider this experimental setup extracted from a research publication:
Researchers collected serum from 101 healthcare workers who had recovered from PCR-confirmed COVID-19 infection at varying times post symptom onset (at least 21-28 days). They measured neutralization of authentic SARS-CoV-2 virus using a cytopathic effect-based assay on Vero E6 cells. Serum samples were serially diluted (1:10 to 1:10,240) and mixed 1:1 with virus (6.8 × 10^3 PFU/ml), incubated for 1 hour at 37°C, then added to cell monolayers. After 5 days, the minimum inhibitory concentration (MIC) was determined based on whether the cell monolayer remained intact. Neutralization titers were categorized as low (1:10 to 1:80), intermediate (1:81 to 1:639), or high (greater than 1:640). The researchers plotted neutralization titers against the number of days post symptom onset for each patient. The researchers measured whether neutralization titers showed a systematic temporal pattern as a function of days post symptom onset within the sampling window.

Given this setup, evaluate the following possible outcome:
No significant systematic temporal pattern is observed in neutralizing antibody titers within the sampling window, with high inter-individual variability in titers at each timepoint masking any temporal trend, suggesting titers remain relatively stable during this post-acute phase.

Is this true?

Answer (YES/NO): YES